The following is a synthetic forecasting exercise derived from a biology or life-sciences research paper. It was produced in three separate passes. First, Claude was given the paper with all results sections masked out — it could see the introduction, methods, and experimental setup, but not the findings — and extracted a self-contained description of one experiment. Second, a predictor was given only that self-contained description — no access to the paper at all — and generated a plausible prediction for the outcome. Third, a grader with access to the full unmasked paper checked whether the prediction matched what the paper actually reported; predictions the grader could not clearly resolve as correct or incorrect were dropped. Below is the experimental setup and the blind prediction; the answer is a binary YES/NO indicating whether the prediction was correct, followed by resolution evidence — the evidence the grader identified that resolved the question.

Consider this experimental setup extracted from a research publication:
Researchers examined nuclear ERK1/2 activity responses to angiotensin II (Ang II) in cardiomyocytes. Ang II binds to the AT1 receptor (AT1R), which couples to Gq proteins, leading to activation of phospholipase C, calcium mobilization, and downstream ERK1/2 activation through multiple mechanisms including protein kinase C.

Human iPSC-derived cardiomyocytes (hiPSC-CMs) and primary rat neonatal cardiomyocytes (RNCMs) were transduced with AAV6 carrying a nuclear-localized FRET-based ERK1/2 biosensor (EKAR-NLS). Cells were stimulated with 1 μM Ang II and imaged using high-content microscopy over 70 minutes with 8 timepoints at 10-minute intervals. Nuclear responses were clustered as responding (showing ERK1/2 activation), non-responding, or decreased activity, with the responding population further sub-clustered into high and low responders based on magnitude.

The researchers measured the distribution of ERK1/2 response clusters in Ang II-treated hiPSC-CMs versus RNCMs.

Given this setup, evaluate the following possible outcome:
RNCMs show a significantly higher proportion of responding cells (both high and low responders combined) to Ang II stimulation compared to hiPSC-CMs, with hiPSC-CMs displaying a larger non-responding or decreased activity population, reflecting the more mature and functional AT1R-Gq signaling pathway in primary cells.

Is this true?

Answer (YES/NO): NO